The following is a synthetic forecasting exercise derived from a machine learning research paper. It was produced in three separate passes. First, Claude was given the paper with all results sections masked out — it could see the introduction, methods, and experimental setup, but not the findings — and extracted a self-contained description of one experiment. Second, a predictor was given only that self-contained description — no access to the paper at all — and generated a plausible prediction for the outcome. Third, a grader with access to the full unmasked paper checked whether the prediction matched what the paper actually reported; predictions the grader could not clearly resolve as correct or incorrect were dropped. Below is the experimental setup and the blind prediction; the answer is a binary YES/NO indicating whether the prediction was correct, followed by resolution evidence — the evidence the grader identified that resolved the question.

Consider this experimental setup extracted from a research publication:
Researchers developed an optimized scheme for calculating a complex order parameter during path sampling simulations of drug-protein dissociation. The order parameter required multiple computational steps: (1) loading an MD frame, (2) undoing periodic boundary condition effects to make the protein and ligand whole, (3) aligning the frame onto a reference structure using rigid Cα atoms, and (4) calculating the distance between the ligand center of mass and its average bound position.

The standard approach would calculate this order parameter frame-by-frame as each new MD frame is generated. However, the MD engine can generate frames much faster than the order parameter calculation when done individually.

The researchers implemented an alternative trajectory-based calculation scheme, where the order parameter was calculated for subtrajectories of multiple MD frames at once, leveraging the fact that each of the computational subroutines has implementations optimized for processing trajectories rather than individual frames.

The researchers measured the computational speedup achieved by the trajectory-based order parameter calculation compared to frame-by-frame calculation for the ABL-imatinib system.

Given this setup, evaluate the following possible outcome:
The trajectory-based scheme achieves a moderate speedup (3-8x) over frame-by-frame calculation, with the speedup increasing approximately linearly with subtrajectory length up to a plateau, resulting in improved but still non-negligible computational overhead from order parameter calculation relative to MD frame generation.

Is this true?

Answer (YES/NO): NO